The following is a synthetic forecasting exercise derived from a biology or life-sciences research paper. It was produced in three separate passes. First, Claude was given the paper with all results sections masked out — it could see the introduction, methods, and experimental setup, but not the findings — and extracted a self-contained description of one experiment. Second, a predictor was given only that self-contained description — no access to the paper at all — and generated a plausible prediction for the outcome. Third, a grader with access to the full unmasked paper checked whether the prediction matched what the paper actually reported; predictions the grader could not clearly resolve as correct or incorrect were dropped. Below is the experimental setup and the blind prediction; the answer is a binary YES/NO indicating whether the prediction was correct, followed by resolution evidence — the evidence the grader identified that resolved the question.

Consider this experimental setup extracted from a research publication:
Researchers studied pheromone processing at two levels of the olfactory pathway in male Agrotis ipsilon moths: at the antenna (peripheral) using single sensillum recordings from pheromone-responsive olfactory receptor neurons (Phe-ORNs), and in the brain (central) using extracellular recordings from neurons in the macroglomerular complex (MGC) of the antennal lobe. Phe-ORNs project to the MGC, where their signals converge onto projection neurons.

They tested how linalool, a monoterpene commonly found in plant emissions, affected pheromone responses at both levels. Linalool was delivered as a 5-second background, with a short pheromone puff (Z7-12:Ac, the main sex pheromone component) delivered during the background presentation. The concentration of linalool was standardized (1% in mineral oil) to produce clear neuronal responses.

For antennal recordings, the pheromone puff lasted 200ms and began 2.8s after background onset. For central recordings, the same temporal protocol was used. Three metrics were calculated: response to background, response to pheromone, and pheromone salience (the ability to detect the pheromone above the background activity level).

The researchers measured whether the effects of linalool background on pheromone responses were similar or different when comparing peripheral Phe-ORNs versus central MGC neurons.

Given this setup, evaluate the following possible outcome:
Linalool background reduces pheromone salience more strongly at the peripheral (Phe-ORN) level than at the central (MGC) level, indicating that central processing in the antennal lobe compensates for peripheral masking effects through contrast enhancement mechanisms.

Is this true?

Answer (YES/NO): NO